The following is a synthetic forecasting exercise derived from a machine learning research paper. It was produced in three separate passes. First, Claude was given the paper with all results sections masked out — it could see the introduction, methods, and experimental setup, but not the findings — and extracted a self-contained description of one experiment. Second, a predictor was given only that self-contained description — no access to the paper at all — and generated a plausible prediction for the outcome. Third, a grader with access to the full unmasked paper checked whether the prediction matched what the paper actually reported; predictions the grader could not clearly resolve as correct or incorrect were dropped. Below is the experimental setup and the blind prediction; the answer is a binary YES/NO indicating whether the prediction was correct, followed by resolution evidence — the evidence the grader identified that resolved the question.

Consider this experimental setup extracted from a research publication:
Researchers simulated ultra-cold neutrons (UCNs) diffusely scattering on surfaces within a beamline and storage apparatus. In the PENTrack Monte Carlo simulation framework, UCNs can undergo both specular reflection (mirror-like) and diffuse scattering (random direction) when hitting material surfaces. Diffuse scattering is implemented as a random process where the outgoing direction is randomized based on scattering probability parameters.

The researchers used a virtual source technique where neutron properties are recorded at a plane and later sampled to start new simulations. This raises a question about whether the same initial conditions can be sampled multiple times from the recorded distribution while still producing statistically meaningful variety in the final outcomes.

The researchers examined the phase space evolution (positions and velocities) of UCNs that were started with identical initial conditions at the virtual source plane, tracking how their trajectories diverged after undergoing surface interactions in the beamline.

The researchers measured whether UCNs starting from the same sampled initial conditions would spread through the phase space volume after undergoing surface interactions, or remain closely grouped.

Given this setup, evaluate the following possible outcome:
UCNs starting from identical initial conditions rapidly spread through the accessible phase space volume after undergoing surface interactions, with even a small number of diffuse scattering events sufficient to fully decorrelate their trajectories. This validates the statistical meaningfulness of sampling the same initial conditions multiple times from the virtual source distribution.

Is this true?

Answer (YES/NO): YES